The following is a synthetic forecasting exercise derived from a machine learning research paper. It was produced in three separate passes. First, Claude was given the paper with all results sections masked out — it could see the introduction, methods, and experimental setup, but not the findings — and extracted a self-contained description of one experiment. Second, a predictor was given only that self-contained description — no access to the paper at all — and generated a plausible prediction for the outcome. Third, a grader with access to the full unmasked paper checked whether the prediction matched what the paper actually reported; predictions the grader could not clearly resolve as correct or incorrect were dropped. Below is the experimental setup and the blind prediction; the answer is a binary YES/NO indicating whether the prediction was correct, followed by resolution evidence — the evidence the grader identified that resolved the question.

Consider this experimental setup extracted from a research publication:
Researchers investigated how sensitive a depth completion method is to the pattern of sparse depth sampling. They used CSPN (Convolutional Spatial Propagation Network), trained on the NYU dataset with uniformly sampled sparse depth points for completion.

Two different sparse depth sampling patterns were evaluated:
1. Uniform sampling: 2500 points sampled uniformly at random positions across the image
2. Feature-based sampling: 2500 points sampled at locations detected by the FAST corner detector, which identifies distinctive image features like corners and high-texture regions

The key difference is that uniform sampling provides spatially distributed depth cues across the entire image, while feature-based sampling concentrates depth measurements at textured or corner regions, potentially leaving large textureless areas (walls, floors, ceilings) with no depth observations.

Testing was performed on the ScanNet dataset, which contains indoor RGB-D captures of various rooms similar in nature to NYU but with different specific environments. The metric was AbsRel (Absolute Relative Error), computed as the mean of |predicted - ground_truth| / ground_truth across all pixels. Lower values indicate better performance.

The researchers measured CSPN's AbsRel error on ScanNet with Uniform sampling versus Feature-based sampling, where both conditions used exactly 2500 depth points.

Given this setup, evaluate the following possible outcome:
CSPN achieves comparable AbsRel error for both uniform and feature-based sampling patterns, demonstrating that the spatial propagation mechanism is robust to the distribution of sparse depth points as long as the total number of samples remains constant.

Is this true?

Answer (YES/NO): NO